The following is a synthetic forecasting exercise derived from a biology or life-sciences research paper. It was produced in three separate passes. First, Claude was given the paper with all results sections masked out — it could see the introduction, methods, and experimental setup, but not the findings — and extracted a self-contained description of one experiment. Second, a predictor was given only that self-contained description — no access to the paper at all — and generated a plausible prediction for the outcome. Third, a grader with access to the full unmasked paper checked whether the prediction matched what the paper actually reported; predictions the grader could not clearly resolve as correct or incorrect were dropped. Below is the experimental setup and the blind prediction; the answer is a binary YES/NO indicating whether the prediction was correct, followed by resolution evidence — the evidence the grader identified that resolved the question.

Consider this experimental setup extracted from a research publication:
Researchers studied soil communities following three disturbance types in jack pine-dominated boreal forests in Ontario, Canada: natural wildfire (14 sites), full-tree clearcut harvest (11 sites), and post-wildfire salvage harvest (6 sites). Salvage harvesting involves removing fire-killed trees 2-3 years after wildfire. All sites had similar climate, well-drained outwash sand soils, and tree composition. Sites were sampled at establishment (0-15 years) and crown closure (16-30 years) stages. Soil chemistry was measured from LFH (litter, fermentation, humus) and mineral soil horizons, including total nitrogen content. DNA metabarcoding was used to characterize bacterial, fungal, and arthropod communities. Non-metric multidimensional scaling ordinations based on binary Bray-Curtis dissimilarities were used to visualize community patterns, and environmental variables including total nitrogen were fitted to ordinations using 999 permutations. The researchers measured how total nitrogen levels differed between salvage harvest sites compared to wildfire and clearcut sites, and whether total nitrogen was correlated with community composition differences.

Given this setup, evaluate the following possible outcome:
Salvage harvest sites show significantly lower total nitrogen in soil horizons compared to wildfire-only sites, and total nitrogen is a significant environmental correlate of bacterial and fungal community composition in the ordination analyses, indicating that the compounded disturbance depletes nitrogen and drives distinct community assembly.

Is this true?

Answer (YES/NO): YES